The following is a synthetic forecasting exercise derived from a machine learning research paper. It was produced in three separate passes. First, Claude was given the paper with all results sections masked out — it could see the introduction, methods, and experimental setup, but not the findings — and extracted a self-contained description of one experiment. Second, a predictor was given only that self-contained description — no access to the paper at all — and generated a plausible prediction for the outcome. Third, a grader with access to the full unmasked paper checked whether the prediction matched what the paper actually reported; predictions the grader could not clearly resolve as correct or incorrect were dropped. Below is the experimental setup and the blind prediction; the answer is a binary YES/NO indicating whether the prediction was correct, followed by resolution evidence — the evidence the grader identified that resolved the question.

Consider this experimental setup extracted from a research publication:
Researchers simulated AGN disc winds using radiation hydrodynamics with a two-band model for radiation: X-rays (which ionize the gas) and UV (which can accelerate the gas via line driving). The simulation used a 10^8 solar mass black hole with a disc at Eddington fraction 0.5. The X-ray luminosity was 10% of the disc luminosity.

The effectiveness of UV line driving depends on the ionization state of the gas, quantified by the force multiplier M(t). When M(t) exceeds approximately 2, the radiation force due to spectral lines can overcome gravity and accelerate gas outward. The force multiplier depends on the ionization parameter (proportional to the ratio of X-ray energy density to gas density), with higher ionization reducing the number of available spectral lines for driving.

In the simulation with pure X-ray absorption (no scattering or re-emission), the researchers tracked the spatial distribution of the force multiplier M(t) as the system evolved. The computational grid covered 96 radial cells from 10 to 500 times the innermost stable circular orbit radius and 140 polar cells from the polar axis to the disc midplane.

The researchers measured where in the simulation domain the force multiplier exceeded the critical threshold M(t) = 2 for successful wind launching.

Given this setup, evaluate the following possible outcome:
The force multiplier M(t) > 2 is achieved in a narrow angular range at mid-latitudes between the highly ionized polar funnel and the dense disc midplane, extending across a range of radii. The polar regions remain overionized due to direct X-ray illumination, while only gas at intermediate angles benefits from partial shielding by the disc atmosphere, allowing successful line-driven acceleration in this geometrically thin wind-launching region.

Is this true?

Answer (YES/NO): NO